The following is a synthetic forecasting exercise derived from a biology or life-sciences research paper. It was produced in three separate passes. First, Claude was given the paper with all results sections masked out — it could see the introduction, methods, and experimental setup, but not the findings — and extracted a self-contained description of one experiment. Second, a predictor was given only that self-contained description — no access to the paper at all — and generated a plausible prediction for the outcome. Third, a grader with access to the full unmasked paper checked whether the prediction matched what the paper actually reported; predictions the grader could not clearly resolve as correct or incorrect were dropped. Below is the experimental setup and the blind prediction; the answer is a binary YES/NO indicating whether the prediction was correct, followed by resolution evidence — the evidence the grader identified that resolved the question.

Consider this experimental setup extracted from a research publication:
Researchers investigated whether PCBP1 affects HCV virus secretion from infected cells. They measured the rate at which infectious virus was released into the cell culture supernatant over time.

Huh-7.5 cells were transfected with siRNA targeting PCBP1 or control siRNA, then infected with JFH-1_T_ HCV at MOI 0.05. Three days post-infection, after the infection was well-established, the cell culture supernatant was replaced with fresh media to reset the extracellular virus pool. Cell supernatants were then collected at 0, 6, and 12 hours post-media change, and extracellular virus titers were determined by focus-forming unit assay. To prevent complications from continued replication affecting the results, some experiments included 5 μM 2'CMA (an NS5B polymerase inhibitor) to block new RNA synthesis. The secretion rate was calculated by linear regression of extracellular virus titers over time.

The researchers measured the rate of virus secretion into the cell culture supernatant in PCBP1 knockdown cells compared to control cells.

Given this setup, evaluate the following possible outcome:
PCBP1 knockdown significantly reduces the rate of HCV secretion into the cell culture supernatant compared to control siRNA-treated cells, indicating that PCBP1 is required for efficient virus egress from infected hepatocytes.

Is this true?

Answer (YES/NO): NO